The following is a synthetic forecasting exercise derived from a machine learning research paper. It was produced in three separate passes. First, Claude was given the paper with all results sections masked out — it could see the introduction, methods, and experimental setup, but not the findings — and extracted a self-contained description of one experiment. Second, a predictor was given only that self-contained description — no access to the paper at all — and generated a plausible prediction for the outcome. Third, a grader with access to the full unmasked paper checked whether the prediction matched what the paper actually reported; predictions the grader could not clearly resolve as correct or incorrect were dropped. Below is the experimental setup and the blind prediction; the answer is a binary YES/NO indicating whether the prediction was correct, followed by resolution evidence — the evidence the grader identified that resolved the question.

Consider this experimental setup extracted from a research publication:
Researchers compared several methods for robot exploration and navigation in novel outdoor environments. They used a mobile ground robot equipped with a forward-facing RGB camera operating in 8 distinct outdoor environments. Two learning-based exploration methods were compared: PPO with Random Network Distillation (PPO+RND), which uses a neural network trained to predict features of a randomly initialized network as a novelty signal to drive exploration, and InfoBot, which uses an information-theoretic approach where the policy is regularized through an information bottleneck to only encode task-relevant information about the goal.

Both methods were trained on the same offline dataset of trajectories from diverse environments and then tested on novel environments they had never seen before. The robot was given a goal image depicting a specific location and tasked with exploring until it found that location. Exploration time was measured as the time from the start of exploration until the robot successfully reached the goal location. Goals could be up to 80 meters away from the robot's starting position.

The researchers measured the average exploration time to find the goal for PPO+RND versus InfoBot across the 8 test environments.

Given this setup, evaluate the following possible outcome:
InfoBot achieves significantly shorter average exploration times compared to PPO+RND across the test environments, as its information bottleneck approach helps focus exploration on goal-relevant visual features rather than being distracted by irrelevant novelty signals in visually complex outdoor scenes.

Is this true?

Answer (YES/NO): NO